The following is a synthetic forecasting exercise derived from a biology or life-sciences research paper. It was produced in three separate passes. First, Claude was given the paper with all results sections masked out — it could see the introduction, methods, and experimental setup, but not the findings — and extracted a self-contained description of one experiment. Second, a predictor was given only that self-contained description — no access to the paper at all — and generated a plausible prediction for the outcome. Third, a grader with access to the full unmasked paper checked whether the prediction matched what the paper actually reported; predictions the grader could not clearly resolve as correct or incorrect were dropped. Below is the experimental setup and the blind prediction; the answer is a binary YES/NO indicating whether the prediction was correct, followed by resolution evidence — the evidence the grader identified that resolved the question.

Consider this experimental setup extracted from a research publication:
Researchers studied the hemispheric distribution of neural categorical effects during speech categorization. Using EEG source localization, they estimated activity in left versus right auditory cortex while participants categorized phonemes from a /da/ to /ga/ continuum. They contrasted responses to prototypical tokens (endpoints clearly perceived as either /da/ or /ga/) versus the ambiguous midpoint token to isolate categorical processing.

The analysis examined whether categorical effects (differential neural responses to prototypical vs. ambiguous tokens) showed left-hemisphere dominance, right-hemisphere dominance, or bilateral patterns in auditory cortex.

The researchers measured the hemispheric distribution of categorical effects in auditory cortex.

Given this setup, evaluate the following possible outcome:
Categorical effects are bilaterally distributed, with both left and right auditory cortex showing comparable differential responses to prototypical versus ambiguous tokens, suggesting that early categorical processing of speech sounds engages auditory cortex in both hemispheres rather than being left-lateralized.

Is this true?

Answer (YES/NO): NO